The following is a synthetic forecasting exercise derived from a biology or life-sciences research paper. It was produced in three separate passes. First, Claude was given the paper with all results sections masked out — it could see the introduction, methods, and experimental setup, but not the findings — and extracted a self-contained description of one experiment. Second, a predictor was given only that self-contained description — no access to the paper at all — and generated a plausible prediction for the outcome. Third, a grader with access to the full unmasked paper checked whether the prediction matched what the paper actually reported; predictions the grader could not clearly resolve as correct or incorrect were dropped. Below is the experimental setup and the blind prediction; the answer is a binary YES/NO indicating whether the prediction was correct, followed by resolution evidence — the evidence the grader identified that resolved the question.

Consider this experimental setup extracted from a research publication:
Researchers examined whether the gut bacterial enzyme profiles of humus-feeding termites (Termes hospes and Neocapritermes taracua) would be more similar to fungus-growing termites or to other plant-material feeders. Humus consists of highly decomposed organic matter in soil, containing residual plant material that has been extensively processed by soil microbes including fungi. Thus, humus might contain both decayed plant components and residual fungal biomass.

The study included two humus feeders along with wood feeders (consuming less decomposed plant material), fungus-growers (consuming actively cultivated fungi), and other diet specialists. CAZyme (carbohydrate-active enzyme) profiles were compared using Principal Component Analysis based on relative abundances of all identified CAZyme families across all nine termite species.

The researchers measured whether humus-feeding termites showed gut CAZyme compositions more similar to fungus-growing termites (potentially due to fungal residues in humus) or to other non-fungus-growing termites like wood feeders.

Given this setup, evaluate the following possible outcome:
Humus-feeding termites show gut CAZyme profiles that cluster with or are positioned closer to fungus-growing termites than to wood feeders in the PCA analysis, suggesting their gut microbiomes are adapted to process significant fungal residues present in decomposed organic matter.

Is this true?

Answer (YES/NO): NO